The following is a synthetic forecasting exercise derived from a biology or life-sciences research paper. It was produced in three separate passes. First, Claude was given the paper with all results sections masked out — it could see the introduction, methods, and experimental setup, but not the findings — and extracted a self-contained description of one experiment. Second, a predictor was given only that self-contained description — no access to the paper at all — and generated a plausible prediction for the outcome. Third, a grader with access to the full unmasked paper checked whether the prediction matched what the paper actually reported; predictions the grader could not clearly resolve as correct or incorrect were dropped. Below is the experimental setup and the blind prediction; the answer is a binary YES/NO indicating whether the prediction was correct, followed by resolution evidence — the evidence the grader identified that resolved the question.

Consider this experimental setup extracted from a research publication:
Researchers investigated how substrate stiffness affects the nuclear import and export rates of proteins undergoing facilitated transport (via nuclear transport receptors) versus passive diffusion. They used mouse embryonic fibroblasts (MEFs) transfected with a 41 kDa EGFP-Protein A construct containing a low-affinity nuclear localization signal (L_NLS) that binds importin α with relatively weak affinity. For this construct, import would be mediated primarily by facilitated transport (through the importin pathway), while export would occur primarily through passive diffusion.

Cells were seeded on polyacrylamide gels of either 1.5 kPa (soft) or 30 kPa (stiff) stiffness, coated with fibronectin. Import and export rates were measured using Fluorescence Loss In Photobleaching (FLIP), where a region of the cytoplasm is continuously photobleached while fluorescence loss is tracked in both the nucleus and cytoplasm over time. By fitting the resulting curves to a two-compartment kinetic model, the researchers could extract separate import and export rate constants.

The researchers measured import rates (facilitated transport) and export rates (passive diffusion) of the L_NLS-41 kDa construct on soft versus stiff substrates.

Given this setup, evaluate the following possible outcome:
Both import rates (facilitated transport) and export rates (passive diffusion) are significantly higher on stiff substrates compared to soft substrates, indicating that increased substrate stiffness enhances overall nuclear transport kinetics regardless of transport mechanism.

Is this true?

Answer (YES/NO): YES